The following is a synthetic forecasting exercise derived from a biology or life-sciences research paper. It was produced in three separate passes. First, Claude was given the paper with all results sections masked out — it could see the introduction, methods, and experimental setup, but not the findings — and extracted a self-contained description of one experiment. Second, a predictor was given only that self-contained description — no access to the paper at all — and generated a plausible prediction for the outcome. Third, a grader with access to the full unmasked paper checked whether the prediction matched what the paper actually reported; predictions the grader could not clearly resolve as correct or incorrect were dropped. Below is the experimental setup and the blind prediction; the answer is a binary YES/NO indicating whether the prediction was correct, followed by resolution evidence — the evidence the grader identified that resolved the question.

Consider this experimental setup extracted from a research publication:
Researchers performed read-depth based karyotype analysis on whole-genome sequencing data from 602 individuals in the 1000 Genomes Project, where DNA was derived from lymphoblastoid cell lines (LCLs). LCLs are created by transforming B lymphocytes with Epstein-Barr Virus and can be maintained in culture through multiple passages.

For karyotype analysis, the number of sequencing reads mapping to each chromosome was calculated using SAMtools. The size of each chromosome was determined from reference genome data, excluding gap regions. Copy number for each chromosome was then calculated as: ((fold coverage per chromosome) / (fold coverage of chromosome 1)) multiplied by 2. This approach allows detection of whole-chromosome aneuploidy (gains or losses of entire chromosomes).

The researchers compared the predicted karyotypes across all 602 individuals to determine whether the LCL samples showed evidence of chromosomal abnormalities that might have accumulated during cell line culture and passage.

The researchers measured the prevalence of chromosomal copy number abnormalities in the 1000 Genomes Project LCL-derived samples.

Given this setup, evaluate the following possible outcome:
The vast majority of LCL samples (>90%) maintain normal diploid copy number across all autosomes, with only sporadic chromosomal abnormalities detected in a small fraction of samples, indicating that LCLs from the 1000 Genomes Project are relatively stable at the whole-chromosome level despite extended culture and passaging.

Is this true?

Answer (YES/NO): YES